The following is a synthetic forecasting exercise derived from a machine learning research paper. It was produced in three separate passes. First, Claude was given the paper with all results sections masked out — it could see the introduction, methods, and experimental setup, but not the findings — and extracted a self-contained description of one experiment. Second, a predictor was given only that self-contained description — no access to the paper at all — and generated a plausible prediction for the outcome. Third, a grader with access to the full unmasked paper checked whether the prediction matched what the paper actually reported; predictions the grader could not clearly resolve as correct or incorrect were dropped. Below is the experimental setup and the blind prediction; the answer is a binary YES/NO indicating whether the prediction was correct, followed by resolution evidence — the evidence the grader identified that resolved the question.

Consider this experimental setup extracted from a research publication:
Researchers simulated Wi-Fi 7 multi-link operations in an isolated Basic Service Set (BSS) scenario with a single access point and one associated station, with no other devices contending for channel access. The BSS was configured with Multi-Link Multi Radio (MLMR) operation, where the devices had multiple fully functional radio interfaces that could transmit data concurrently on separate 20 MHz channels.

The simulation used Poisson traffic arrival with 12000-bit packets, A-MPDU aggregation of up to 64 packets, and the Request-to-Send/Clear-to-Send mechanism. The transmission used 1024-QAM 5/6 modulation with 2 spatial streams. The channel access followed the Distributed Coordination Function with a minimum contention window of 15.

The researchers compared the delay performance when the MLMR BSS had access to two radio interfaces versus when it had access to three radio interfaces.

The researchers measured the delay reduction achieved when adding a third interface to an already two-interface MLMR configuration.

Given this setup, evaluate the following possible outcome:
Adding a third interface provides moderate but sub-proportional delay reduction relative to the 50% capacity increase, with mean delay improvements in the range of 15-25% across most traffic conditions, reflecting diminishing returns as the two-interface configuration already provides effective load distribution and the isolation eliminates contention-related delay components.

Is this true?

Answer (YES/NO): NO